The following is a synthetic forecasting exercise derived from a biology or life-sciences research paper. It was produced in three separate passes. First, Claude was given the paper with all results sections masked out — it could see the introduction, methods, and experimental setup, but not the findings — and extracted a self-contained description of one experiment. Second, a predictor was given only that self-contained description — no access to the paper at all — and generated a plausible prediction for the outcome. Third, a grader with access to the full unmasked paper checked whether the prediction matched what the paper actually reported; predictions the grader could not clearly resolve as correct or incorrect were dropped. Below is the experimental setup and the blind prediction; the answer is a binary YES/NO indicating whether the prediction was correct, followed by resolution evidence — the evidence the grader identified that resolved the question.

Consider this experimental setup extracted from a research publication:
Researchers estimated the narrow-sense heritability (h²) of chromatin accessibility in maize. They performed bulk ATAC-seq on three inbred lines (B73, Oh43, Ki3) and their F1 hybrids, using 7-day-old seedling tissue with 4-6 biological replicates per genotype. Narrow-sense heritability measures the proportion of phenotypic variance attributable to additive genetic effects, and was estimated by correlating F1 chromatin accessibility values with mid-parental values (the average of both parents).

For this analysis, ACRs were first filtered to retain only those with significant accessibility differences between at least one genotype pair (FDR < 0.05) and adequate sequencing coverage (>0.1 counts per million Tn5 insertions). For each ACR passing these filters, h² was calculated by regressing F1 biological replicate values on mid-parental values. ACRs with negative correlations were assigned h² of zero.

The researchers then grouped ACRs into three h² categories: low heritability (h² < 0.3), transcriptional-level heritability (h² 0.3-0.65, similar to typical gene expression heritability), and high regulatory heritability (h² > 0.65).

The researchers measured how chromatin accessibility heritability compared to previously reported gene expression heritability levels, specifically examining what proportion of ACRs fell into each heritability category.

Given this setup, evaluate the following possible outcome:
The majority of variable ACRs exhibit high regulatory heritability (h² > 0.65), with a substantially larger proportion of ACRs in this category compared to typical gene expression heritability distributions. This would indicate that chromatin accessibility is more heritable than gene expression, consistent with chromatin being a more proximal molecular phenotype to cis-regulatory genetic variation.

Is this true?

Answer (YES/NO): NO